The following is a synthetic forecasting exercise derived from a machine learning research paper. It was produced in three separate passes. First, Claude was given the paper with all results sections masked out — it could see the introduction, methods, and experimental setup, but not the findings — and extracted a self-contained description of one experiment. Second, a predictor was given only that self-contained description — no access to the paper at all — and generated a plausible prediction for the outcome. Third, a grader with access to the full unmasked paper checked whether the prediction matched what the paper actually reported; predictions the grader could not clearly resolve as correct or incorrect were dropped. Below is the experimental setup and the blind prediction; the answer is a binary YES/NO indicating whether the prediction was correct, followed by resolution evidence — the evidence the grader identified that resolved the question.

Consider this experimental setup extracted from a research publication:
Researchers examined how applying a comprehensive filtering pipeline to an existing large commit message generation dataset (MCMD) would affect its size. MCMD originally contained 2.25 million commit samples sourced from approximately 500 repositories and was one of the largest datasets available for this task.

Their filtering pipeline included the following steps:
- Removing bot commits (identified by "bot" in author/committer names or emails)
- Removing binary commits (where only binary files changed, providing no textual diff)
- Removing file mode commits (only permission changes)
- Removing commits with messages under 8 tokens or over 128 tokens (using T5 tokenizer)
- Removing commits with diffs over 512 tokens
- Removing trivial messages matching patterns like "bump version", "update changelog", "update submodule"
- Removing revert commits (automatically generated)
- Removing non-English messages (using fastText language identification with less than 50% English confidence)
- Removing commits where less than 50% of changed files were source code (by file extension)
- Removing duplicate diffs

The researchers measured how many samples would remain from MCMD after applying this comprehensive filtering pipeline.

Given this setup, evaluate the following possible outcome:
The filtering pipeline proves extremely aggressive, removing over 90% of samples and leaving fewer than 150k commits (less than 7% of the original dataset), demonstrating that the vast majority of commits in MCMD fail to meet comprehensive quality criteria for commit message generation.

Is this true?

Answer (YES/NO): NO